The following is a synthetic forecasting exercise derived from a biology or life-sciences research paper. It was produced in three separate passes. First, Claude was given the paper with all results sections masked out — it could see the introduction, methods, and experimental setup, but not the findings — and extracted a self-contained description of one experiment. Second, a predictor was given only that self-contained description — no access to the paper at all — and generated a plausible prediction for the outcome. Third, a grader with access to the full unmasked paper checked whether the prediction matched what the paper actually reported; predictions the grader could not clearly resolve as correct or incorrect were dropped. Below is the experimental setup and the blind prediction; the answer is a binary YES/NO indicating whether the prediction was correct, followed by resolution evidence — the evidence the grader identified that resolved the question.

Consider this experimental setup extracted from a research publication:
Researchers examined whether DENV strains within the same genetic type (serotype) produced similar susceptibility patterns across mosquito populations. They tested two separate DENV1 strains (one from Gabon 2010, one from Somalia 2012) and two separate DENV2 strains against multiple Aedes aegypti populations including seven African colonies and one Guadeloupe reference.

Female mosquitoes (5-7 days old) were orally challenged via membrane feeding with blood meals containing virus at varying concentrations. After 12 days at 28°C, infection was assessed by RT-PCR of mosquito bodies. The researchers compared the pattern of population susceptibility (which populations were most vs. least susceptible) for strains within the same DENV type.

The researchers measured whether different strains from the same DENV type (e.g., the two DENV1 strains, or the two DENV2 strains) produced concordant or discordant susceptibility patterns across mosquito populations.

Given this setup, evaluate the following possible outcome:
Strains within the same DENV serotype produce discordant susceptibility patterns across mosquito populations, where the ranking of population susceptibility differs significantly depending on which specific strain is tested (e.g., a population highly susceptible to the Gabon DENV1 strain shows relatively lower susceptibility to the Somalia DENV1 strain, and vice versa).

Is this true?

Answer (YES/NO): YES